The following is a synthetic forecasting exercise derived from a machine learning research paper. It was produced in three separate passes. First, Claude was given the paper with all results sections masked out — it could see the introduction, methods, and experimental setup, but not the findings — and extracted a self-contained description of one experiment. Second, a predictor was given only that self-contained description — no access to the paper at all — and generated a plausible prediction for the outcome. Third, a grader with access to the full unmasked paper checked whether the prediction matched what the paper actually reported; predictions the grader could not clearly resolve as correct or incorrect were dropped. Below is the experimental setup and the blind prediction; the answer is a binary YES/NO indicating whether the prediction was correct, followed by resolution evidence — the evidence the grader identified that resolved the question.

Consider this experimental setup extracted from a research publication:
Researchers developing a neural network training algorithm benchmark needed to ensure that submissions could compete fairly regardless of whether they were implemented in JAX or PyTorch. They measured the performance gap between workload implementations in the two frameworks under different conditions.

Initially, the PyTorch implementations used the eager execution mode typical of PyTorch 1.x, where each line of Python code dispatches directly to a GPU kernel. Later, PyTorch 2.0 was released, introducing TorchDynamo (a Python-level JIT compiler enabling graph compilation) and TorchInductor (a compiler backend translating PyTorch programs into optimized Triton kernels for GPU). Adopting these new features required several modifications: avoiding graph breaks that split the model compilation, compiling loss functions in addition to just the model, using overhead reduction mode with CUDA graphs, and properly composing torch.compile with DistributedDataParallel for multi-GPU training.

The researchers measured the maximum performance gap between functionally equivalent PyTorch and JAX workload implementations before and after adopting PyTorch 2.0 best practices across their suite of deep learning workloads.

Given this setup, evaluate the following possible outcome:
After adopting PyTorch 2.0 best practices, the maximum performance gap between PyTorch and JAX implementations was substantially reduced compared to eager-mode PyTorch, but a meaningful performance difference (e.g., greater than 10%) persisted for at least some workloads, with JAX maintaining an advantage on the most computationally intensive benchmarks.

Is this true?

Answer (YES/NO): NO